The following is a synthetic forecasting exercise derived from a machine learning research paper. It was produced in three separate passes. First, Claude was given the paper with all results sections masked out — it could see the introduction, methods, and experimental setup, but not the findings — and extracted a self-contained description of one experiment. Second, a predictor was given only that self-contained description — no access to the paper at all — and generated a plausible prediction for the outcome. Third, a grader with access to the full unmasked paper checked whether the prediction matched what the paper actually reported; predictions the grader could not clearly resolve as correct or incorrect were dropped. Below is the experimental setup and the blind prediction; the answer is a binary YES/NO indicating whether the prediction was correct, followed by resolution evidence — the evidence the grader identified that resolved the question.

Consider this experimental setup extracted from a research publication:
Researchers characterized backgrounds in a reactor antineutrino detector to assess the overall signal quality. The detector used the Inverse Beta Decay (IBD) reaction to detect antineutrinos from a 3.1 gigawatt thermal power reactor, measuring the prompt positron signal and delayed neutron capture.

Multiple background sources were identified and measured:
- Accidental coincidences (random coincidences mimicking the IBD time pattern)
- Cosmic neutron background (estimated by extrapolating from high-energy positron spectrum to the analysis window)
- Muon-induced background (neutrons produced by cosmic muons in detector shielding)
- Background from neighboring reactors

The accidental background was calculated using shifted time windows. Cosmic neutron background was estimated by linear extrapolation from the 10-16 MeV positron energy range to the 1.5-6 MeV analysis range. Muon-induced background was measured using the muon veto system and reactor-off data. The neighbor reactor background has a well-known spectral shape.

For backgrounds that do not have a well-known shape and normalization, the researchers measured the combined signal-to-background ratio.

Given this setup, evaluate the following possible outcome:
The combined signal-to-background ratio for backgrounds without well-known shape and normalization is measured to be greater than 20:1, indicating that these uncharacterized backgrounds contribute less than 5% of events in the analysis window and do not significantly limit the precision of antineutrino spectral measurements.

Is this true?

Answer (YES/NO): YES